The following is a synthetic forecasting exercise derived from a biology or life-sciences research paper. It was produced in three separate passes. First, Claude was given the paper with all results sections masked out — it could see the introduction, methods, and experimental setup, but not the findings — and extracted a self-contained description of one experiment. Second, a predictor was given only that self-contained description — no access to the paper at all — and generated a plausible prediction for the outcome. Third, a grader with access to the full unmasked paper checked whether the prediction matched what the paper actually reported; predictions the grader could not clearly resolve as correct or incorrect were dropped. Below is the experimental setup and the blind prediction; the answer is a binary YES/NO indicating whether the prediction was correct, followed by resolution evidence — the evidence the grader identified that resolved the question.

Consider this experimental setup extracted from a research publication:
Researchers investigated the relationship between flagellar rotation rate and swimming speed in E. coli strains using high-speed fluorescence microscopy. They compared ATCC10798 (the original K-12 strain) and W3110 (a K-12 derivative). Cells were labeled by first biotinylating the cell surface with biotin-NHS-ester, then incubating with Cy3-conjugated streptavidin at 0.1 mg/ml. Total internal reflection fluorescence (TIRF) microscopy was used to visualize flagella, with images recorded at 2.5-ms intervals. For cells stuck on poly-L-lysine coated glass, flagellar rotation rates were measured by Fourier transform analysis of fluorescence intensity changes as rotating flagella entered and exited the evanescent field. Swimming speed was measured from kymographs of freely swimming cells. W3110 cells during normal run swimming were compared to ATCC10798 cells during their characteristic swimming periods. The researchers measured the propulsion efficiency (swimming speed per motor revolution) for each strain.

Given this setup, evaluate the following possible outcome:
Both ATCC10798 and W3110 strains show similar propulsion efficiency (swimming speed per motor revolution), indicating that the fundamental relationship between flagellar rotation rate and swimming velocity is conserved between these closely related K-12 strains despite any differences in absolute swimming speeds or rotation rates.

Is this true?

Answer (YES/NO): NO